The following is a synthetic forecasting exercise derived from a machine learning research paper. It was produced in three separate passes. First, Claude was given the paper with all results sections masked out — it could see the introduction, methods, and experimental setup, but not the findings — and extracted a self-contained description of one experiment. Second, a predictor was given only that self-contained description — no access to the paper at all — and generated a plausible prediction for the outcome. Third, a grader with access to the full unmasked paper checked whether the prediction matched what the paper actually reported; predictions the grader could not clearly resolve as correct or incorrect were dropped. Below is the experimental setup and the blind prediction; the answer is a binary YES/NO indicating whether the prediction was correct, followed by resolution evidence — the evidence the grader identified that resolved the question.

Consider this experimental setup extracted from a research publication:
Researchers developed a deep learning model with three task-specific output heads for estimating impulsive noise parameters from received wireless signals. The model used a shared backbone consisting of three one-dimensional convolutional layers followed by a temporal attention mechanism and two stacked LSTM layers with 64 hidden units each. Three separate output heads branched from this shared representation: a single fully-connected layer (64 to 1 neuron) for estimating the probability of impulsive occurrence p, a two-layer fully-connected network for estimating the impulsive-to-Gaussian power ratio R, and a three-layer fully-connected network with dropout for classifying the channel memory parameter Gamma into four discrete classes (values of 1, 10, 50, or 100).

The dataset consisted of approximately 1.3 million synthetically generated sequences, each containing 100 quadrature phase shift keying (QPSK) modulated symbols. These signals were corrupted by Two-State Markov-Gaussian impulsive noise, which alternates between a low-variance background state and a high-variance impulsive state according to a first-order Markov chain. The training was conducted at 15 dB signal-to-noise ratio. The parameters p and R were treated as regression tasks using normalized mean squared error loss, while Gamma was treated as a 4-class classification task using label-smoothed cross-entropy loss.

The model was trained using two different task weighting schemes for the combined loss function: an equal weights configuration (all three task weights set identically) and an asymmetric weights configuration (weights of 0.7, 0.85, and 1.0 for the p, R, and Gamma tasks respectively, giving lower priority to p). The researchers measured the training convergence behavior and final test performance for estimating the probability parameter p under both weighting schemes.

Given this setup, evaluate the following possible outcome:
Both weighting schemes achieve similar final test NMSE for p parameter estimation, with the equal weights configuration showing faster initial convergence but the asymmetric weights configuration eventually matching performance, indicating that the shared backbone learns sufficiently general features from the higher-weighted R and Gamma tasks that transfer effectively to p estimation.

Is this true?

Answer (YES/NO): NO